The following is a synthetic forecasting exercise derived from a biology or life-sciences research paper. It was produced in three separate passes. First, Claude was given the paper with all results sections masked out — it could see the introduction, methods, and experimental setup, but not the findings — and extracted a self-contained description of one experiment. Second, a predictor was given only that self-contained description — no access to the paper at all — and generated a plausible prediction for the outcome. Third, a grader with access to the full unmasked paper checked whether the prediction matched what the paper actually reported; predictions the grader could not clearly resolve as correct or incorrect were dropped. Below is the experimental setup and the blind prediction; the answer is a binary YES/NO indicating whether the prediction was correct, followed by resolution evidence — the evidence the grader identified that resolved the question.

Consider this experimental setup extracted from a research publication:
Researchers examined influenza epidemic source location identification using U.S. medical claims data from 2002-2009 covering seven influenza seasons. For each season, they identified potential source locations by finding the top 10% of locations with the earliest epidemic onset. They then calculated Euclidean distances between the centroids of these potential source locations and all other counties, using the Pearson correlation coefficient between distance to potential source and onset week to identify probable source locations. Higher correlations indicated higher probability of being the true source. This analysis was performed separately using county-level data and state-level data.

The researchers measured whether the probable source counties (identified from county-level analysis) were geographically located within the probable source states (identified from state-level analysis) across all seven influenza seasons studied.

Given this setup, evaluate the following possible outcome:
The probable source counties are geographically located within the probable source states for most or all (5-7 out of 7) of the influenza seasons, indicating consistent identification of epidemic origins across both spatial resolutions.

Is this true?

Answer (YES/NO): NO